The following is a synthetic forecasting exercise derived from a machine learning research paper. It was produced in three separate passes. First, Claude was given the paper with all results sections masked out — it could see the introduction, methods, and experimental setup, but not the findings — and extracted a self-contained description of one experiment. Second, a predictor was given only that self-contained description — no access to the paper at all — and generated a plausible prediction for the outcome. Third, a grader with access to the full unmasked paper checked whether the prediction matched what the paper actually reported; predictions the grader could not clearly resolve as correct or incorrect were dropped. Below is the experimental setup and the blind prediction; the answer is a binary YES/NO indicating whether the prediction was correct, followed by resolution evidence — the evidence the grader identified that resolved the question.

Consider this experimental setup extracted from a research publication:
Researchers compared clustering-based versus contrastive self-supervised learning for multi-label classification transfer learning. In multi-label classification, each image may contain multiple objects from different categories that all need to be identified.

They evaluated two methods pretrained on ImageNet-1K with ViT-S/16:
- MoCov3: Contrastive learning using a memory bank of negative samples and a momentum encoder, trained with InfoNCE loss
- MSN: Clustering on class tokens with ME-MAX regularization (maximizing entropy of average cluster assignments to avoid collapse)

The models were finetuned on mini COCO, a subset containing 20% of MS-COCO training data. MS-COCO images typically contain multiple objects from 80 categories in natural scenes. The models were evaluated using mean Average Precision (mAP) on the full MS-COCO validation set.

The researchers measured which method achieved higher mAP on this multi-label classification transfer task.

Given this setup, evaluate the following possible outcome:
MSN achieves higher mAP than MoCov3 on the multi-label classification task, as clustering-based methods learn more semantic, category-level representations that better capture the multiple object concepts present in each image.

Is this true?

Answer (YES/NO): YES